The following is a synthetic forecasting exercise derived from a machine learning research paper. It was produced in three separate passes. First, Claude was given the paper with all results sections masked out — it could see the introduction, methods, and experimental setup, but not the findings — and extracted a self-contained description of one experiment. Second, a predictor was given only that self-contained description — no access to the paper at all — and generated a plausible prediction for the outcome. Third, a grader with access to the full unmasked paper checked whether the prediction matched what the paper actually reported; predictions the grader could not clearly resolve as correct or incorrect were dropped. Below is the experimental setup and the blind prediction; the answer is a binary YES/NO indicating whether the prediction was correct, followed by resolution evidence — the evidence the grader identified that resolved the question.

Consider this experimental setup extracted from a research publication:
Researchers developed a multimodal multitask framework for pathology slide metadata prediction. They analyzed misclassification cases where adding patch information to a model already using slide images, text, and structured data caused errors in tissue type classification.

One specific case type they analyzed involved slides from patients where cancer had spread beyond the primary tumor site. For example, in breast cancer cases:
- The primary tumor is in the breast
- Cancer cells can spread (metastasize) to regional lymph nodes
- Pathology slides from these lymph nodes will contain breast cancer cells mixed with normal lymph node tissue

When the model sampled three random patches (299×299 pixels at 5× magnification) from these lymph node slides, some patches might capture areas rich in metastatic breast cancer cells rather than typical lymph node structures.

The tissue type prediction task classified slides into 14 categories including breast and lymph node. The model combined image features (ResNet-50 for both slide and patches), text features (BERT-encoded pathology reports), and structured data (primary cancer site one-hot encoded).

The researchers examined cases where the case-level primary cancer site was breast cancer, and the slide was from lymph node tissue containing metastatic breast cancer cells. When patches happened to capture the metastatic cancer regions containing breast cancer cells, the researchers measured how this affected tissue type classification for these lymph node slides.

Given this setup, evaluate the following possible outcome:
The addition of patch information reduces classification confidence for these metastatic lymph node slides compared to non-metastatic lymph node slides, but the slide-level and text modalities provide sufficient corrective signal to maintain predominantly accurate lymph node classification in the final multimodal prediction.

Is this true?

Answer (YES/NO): NO